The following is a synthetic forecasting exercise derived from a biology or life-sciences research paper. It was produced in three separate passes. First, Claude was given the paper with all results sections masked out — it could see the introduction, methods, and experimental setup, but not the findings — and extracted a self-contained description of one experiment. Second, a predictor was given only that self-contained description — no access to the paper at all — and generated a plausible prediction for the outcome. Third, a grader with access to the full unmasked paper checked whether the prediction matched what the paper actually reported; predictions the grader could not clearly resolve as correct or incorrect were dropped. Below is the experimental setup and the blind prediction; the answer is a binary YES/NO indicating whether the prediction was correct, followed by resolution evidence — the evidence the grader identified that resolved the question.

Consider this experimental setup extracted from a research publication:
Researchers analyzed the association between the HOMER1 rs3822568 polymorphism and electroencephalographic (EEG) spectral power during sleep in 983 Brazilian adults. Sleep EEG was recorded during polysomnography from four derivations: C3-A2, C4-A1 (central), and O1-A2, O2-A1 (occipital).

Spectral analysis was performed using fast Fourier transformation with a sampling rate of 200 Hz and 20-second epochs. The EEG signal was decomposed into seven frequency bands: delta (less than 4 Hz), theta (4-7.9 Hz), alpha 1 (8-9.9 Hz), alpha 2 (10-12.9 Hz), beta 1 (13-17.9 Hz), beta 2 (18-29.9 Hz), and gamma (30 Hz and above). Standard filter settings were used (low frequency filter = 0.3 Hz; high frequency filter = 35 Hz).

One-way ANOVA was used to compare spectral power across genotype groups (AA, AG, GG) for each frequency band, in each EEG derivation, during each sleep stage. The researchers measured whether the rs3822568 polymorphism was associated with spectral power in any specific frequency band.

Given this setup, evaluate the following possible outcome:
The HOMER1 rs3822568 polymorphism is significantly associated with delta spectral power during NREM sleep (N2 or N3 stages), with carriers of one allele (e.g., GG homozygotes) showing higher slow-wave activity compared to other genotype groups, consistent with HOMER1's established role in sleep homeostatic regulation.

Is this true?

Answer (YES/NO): NO